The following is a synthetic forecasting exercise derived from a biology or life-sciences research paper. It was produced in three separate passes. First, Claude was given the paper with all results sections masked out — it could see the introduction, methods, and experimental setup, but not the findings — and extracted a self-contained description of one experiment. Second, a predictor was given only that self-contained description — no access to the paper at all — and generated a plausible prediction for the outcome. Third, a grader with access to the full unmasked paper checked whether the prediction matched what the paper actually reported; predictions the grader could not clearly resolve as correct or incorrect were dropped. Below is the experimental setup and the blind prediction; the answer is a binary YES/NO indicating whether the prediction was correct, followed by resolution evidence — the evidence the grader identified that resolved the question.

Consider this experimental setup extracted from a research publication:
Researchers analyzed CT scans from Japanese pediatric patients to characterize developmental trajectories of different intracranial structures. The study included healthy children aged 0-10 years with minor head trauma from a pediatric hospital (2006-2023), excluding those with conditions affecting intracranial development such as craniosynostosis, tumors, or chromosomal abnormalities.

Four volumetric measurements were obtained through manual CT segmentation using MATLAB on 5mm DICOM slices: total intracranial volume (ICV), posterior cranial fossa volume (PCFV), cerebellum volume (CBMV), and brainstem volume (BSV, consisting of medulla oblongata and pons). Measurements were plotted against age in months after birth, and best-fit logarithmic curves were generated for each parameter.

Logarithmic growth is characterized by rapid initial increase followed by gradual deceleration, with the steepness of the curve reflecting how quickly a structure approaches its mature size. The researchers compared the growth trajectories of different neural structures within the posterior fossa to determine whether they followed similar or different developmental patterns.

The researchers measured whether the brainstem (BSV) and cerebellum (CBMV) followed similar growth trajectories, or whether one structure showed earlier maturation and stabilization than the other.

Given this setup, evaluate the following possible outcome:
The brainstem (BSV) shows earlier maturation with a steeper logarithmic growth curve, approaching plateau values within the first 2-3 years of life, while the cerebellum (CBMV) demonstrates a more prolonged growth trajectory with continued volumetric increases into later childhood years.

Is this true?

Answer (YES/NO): NO